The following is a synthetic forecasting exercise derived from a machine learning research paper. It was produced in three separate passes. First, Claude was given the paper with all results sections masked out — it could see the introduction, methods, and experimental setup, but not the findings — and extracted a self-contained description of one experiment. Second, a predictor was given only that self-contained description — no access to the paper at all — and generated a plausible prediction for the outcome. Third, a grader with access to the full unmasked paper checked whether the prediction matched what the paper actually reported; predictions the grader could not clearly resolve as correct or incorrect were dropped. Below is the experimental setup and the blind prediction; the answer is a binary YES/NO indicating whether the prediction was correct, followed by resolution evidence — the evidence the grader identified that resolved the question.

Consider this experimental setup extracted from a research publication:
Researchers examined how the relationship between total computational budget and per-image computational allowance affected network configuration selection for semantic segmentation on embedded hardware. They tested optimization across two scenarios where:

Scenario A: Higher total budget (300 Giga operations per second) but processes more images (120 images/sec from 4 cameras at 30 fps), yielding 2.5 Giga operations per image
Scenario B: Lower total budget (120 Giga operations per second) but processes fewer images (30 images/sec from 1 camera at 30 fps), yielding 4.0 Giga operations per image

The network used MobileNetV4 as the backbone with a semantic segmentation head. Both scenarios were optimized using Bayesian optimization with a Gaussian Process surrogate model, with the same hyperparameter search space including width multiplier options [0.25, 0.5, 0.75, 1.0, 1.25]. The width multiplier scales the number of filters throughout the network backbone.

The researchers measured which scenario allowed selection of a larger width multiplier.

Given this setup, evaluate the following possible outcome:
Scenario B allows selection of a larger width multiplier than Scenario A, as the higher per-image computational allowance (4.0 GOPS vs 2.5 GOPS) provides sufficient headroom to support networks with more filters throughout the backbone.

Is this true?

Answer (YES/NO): YES